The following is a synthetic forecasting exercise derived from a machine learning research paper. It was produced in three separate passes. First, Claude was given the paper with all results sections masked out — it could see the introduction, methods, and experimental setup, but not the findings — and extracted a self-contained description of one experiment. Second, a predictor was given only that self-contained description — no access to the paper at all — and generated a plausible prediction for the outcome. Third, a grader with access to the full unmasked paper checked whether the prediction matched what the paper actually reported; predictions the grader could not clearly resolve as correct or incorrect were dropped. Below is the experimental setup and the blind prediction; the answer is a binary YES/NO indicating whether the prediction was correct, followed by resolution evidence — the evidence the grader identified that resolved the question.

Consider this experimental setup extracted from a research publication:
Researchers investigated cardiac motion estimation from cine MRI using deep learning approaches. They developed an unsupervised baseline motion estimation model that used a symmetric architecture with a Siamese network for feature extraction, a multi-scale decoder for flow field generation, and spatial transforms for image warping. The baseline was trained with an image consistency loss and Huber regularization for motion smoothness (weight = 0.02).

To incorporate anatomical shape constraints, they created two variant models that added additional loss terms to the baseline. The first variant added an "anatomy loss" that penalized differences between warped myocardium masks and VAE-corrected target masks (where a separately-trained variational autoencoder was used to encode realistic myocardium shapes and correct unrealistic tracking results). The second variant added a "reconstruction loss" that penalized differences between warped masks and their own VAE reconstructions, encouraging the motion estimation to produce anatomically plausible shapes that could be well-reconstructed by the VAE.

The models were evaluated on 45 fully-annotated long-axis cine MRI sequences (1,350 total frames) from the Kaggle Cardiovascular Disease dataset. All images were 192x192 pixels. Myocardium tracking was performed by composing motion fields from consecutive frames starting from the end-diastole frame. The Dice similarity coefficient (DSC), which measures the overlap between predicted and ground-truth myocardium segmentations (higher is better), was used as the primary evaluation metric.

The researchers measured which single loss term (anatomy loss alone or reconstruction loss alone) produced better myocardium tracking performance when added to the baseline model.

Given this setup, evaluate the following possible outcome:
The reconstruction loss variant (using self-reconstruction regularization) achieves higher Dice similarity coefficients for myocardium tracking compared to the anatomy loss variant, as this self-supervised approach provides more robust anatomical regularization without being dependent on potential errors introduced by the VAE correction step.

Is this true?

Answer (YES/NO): NO